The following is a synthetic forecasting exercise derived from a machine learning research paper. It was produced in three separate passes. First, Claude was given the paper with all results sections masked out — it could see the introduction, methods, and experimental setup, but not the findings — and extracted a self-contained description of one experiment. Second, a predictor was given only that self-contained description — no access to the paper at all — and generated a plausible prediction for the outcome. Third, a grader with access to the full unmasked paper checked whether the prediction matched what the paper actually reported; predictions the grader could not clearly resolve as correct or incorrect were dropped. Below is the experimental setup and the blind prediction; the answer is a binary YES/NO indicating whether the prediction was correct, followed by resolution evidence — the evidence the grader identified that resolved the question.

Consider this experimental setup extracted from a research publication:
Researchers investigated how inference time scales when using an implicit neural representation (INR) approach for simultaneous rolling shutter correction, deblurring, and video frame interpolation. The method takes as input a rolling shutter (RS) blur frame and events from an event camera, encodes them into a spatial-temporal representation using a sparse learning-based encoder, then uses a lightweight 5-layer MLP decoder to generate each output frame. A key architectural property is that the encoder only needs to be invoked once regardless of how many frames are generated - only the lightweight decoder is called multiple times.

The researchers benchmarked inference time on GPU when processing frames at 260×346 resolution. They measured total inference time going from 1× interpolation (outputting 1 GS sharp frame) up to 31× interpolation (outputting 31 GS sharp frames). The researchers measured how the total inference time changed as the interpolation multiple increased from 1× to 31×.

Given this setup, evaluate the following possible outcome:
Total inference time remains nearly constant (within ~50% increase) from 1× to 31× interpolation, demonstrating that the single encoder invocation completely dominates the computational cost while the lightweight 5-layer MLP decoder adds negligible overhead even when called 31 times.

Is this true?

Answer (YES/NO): NO